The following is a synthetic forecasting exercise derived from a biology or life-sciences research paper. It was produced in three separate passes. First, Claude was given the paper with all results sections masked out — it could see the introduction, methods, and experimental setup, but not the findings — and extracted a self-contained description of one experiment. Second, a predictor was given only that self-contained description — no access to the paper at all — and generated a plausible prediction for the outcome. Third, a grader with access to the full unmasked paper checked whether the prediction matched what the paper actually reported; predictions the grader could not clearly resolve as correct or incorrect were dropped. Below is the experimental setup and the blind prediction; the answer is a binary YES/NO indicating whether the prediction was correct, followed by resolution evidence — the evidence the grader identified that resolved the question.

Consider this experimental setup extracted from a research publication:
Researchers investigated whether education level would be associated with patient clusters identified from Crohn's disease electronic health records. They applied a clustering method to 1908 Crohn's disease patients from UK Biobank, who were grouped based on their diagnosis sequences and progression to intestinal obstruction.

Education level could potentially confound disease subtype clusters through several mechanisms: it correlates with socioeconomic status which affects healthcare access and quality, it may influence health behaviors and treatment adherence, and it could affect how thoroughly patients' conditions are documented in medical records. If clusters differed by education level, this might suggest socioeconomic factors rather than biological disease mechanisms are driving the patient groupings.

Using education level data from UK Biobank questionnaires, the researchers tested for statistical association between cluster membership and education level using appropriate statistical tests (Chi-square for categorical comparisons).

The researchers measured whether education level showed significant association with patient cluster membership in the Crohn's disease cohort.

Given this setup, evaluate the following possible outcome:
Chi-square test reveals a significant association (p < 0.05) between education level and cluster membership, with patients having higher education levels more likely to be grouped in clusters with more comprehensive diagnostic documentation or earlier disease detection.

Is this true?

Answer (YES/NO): NO